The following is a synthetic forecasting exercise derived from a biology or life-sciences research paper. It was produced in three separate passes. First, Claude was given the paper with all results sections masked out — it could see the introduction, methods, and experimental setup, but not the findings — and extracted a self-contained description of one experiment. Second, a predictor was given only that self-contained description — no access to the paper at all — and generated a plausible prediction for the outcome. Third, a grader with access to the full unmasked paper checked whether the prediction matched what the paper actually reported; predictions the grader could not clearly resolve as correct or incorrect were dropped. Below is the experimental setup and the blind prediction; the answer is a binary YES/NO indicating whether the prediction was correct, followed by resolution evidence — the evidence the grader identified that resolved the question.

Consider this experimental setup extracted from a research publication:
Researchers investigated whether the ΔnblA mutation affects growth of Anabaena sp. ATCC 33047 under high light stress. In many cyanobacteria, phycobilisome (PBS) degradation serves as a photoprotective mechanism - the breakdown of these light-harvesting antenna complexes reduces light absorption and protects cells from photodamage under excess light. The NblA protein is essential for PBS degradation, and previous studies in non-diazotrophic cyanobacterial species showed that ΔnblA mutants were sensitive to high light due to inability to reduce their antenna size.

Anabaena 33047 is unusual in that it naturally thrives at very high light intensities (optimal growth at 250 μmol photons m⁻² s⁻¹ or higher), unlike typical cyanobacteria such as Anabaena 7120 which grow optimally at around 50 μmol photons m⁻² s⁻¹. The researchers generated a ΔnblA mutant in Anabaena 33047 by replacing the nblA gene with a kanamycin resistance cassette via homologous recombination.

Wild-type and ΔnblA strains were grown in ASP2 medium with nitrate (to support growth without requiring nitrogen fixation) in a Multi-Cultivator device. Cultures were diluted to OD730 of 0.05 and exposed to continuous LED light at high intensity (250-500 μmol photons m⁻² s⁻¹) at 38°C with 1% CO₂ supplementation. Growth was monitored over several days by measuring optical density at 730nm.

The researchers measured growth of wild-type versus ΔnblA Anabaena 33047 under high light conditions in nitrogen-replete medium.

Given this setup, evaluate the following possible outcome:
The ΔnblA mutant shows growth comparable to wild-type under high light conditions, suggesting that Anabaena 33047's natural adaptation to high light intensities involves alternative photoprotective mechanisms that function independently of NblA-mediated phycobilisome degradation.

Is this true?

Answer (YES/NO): NO